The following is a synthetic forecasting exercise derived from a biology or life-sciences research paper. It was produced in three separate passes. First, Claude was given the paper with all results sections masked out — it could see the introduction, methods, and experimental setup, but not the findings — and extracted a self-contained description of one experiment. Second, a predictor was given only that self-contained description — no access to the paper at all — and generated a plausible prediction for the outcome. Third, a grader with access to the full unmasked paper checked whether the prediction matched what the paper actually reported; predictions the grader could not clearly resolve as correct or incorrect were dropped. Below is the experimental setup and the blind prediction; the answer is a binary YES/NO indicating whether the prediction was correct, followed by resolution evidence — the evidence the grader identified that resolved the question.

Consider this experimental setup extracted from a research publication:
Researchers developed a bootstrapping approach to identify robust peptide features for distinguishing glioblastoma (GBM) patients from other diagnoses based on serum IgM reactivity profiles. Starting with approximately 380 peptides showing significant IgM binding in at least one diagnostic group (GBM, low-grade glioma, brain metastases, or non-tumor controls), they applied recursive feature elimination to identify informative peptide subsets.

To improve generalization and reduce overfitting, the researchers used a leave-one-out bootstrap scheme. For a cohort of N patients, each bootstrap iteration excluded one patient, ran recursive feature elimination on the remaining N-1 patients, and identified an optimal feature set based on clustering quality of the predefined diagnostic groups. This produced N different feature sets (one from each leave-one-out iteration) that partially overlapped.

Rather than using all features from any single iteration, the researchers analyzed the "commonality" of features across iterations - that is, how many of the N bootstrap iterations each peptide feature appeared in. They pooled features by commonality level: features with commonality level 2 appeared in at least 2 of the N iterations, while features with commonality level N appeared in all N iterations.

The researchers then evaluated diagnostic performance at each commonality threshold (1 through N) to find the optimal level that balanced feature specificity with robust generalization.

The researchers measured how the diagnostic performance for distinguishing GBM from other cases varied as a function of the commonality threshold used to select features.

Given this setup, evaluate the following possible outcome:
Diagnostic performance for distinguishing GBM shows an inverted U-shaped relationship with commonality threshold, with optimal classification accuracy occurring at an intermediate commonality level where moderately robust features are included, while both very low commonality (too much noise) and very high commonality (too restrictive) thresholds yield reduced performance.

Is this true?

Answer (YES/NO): YES